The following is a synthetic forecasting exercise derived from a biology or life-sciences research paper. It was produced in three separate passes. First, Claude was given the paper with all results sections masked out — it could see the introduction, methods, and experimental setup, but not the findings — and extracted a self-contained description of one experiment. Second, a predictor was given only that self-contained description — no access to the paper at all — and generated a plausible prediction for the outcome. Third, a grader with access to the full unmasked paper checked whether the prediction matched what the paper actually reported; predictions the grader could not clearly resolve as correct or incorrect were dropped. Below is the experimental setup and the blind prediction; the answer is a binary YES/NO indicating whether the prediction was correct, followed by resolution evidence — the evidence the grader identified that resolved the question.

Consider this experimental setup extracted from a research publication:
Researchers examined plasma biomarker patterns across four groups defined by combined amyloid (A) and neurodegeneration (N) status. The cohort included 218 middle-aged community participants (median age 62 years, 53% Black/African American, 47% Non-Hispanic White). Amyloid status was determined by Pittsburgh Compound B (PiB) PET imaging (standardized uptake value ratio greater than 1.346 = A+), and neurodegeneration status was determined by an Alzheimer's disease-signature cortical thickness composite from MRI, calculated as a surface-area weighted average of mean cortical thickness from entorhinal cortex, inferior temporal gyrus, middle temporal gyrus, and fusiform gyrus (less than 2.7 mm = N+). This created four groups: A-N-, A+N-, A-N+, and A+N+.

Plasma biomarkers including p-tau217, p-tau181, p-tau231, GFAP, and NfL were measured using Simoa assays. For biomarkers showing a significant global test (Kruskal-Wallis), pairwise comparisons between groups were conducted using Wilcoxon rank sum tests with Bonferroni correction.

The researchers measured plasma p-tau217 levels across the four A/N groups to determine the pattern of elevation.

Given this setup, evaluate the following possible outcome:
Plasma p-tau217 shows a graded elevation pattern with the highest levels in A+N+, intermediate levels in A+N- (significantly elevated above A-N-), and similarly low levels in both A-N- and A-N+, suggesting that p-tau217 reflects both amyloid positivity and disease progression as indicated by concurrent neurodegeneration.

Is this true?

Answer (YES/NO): NO